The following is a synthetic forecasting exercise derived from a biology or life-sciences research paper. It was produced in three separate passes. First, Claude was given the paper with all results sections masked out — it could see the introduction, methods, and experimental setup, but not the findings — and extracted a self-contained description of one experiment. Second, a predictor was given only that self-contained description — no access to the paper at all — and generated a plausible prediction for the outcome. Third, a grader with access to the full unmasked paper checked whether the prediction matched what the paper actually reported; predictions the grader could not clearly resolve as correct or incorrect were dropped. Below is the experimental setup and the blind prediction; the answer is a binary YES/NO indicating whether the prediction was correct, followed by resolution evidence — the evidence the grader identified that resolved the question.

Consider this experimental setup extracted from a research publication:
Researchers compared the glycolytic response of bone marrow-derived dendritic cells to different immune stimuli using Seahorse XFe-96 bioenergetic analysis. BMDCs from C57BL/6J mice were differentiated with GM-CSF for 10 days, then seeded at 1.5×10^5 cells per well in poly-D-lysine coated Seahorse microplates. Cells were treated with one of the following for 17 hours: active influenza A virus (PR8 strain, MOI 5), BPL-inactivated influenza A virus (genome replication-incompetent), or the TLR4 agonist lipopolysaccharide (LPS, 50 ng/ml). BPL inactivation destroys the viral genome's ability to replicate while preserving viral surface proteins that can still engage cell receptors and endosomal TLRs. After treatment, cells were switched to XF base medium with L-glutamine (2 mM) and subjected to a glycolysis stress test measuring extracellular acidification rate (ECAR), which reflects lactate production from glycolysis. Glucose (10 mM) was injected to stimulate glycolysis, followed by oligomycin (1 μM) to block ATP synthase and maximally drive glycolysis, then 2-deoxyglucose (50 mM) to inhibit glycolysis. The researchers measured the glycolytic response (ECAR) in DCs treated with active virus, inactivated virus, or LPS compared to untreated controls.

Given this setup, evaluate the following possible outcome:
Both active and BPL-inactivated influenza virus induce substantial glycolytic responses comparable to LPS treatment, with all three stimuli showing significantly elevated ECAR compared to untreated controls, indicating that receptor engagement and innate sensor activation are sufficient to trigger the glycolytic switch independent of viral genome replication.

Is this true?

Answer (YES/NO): YES